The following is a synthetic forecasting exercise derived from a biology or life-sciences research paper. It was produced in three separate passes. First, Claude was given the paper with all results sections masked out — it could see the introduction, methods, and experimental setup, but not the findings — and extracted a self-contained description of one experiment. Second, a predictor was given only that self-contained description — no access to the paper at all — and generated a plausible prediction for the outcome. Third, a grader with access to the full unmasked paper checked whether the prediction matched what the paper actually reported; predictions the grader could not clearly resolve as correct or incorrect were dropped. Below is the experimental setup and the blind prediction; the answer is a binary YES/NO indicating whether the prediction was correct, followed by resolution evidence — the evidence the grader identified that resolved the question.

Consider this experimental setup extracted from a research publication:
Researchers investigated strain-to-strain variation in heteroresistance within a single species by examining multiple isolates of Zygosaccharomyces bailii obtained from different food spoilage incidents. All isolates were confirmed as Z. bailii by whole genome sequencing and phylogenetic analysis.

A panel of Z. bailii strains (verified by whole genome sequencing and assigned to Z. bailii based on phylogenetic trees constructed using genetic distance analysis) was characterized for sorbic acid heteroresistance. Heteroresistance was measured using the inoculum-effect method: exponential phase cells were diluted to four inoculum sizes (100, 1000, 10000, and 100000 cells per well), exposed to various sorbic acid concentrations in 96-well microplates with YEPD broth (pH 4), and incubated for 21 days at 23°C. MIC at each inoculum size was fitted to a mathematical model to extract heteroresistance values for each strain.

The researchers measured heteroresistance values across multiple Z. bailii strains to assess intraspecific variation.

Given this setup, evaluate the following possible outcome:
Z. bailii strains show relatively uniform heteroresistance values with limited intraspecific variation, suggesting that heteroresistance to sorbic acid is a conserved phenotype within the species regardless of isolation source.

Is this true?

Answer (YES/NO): NO